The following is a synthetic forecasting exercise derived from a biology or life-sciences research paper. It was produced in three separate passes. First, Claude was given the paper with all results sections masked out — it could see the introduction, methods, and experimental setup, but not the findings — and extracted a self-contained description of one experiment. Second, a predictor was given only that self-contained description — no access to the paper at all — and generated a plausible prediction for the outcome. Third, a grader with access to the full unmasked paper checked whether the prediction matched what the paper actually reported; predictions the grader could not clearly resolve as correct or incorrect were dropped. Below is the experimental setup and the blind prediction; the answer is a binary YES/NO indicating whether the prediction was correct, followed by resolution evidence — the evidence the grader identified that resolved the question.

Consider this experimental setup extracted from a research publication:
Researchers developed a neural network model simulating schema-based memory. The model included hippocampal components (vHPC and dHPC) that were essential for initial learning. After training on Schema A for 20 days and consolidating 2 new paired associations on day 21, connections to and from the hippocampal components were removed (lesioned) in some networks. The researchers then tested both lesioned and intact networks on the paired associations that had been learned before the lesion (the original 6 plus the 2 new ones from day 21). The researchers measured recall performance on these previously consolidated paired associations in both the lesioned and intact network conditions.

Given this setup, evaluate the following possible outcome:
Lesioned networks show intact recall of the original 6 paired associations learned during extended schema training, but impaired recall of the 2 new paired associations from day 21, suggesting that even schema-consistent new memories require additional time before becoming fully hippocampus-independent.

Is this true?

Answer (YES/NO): NO